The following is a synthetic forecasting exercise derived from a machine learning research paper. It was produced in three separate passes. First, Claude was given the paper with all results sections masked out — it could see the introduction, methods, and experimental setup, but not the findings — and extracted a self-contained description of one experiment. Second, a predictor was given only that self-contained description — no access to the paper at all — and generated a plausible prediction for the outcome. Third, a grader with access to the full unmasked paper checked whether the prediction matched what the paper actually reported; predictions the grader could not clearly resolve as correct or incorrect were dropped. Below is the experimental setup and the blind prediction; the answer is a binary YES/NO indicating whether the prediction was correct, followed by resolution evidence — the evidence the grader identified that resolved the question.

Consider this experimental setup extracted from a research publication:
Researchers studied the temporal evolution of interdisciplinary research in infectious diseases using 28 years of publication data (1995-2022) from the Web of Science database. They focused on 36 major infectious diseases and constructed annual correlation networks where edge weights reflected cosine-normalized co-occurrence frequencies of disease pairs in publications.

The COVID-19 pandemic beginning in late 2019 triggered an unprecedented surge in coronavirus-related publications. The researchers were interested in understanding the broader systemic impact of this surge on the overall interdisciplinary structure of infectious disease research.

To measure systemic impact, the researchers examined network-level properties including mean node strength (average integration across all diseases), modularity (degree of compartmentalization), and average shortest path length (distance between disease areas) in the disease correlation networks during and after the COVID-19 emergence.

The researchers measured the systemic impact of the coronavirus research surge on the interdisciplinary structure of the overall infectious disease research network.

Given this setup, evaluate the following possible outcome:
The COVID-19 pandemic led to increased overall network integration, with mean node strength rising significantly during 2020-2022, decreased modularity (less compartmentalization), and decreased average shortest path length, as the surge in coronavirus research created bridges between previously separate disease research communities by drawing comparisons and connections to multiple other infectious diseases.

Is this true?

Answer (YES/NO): NO